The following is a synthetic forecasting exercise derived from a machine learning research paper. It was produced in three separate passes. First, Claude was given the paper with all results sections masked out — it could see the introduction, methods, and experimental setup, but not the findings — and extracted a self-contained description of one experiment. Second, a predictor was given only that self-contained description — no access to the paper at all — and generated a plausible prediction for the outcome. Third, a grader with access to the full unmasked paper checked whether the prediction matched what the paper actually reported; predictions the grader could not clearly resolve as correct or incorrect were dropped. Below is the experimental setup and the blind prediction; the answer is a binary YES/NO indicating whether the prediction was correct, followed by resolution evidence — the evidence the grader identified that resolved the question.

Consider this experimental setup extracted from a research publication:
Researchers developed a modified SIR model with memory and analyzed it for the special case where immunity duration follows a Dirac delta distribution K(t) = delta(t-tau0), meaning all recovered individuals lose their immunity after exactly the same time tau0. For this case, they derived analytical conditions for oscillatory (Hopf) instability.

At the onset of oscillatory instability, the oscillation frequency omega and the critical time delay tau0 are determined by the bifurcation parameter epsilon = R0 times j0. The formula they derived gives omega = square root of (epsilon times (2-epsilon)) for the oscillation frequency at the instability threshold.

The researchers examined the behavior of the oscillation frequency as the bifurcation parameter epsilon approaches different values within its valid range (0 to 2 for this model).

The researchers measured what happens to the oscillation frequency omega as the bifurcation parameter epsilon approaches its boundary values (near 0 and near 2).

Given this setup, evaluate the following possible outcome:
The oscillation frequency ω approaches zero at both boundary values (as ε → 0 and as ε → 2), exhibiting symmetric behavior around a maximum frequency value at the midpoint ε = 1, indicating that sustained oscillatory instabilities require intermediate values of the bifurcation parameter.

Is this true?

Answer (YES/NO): YES